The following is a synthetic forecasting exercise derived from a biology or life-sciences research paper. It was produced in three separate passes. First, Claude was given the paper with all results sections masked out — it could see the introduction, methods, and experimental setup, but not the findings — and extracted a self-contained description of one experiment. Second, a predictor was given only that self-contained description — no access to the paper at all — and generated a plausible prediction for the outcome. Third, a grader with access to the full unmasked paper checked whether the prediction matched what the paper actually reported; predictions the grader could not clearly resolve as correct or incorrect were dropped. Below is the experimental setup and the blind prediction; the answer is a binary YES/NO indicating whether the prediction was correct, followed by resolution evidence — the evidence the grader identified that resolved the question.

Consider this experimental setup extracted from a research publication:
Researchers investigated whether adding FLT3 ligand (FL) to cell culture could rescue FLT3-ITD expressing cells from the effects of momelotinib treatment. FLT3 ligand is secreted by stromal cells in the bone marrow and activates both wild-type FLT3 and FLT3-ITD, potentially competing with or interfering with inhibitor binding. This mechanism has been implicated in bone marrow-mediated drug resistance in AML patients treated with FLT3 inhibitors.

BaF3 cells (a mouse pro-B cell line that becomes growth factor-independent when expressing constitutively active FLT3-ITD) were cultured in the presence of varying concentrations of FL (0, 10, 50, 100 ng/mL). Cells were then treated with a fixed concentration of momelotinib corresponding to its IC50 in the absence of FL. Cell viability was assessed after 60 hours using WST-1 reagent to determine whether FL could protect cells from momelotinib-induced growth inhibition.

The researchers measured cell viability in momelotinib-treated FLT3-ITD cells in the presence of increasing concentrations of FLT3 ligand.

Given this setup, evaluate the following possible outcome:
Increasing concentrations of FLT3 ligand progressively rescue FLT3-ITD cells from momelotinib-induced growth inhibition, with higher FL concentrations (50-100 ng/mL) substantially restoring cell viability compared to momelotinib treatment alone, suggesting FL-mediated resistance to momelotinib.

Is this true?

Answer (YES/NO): NO